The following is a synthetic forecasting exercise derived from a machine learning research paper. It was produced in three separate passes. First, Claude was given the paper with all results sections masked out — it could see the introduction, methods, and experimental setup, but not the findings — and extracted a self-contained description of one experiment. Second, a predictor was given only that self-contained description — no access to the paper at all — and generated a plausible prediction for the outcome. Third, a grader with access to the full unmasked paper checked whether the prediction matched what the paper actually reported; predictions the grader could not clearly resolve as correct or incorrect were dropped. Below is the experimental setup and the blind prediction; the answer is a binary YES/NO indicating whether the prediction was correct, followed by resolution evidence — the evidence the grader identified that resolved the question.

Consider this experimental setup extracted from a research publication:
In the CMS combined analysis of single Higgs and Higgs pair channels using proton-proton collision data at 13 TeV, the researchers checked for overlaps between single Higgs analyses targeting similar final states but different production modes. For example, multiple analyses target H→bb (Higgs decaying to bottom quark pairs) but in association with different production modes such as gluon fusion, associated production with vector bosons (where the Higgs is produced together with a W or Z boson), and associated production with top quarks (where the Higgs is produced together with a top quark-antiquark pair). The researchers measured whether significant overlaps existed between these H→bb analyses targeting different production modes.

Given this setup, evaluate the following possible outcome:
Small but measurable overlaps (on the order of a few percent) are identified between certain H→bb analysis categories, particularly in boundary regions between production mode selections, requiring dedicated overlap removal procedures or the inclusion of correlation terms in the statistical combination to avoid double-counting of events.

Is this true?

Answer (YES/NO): NO